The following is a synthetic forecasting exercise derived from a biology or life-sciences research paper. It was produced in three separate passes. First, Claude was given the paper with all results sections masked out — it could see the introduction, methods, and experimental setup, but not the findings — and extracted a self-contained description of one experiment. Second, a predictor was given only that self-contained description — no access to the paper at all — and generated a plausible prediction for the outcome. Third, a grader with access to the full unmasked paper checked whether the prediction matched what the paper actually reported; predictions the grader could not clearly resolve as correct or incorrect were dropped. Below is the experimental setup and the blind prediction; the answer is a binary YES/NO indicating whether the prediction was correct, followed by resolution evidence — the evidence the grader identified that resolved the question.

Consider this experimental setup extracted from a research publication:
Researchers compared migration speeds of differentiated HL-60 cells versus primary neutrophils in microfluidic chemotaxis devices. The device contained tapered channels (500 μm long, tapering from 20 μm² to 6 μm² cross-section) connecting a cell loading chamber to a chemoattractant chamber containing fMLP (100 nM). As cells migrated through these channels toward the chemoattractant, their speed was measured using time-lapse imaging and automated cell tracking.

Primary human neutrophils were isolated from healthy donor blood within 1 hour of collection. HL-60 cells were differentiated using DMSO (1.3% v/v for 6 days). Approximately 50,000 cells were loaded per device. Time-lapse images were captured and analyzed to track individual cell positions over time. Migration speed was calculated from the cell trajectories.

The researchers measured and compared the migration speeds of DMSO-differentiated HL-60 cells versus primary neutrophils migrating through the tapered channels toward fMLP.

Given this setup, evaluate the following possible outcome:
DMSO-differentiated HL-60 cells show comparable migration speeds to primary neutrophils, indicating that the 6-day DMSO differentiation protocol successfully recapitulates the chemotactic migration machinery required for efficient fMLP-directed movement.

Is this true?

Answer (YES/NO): NO